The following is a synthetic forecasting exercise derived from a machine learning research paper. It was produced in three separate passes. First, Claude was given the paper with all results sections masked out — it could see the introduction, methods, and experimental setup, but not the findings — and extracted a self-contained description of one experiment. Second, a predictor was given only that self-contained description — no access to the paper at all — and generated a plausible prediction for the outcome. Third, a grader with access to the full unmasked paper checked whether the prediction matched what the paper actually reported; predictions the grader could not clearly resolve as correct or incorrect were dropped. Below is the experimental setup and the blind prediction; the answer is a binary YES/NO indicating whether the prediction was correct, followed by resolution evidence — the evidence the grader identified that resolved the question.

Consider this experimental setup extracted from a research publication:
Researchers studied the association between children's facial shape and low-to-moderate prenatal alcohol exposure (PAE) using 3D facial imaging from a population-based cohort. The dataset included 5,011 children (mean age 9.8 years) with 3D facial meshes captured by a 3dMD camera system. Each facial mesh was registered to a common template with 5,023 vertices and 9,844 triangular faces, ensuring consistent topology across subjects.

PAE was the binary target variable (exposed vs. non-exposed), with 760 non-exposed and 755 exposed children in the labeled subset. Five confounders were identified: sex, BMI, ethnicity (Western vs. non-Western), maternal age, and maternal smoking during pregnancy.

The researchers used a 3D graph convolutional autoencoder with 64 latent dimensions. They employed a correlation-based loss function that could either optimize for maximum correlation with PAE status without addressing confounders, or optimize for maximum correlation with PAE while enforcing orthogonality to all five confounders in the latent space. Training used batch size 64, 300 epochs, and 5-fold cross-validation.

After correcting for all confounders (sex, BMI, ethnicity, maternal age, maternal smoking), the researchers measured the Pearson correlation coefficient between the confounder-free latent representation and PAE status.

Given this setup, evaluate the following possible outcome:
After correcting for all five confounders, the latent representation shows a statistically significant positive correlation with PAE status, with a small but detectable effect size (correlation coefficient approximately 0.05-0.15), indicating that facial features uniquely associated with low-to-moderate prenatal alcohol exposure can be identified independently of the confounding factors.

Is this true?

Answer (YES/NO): YES